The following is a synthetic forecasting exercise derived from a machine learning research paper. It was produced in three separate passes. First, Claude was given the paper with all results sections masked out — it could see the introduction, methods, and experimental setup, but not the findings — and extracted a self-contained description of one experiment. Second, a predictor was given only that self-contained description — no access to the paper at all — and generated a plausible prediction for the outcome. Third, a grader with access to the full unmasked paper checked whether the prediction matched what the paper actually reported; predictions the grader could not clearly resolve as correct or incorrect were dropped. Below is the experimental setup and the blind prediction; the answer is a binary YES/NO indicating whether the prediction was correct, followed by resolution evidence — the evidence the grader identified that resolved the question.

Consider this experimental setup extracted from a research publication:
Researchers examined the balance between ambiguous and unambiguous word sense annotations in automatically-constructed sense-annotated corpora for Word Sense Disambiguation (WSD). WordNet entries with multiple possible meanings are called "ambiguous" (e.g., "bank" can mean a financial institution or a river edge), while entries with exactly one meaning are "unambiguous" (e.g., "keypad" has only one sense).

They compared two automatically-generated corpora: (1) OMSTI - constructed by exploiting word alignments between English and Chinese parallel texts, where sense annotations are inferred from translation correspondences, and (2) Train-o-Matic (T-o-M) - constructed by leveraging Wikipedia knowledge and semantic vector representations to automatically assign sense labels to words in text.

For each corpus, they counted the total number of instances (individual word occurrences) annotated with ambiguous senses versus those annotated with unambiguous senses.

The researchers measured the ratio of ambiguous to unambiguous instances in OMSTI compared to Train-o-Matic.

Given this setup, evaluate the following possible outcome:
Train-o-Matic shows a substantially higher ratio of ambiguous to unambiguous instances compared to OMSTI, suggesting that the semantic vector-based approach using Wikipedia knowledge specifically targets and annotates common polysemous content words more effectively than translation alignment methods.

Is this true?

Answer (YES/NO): NO